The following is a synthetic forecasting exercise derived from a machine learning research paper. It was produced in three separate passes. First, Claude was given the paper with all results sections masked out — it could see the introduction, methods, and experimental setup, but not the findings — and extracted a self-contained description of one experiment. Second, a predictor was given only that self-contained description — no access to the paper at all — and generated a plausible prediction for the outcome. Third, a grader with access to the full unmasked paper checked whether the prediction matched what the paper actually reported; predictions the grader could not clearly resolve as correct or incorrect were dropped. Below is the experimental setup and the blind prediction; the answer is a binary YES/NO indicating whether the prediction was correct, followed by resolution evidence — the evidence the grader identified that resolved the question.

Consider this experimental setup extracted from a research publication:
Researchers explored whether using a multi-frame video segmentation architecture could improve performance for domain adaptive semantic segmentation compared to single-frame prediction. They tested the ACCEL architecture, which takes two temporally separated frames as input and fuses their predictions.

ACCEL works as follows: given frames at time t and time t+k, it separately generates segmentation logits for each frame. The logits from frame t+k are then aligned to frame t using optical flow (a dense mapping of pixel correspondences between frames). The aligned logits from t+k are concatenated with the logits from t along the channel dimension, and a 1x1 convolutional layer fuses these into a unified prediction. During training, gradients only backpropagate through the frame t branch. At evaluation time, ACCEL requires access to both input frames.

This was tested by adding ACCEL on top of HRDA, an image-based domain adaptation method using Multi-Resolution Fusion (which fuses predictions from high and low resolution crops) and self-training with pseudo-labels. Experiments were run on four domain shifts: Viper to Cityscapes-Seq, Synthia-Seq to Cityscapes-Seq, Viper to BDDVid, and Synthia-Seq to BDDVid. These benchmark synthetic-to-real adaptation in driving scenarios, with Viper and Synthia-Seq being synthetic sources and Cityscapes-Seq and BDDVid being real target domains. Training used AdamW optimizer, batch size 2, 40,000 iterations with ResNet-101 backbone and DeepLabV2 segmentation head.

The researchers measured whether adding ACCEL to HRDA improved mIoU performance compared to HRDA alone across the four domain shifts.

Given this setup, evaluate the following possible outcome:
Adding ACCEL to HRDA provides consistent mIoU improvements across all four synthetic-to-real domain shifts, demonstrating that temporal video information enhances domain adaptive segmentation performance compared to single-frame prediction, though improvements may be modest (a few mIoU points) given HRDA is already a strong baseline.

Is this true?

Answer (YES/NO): YES